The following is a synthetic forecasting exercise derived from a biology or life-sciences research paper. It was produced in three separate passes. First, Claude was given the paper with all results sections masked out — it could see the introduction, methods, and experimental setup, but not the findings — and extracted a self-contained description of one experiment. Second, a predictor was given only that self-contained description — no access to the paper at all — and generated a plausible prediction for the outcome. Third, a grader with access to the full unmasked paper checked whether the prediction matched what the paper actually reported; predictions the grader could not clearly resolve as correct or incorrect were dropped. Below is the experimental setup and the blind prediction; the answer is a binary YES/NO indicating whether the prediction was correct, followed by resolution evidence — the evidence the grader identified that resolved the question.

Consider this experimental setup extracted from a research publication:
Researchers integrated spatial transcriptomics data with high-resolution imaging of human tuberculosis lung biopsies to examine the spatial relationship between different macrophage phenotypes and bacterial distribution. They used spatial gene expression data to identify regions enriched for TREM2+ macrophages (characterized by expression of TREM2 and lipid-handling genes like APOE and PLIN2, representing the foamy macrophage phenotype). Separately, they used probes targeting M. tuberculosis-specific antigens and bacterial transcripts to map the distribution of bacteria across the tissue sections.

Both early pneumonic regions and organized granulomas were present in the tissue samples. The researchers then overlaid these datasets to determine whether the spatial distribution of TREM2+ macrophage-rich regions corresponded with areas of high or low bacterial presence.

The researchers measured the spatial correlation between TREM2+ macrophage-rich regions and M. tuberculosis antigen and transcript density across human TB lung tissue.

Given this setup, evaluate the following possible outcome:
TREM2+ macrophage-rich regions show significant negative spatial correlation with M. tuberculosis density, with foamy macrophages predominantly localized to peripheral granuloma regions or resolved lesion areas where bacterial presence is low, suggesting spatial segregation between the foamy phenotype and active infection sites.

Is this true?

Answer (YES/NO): NO